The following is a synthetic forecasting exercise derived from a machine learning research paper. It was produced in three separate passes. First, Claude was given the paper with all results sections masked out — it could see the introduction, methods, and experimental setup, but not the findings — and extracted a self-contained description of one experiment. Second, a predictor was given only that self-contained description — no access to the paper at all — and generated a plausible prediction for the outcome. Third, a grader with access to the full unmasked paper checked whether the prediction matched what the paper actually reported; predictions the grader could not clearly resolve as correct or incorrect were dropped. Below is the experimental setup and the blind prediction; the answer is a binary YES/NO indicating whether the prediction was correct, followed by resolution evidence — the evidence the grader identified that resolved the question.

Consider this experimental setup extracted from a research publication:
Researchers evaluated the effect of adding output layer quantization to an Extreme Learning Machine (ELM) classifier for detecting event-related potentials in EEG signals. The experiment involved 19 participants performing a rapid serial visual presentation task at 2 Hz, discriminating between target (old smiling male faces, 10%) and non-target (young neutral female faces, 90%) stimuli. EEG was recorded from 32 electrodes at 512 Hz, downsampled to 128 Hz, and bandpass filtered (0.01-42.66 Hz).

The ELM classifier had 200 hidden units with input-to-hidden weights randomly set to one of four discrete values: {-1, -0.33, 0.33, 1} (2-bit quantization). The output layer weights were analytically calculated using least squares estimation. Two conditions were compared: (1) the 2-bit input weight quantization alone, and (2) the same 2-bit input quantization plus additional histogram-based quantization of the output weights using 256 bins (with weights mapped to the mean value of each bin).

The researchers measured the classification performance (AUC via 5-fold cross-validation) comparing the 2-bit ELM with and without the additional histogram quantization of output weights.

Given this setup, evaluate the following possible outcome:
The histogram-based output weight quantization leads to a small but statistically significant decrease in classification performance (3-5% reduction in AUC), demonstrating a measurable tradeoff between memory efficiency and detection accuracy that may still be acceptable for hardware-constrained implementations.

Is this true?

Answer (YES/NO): NO